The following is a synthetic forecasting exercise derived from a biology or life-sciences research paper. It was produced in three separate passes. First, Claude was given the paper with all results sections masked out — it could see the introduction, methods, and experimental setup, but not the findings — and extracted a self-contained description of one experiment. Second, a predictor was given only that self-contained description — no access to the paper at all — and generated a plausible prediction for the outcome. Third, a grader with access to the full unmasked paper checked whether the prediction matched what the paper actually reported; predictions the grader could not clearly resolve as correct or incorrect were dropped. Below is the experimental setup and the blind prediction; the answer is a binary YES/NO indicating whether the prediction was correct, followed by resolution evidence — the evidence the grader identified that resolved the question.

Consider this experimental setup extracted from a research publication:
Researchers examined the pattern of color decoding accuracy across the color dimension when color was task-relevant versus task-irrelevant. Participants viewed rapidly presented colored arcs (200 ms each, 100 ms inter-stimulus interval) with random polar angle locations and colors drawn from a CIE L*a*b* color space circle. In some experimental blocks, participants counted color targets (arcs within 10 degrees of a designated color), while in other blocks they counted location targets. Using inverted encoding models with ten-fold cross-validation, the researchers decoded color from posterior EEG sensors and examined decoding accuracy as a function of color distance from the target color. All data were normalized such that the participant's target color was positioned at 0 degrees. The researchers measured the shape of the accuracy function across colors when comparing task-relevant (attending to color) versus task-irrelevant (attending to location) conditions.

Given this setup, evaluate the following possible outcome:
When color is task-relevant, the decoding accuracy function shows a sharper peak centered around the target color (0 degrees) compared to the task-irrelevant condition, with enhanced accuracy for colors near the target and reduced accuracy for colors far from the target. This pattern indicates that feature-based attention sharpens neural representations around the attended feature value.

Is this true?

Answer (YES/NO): NO